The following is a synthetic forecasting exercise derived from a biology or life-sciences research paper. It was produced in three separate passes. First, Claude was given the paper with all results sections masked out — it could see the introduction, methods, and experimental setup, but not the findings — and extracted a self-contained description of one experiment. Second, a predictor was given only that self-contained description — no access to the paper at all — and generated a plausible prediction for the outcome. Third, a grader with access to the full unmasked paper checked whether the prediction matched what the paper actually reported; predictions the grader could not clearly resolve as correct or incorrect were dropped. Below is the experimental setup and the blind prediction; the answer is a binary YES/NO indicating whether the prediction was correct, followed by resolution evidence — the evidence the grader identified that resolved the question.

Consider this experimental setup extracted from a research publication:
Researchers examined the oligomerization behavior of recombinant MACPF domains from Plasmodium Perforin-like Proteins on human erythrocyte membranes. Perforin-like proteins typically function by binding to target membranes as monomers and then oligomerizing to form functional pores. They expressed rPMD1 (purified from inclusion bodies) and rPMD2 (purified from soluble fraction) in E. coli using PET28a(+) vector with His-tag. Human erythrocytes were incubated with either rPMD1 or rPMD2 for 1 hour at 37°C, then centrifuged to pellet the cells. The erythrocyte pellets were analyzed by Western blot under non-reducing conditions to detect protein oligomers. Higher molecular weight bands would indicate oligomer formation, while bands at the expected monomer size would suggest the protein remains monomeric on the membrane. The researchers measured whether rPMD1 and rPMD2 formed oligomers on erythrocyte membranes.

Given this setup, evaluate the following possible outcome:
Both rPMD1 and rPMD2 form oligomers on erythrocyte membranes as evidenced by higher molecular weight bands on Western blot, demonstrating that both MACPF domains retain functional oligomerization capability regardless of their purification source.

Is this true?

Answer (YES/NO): YES